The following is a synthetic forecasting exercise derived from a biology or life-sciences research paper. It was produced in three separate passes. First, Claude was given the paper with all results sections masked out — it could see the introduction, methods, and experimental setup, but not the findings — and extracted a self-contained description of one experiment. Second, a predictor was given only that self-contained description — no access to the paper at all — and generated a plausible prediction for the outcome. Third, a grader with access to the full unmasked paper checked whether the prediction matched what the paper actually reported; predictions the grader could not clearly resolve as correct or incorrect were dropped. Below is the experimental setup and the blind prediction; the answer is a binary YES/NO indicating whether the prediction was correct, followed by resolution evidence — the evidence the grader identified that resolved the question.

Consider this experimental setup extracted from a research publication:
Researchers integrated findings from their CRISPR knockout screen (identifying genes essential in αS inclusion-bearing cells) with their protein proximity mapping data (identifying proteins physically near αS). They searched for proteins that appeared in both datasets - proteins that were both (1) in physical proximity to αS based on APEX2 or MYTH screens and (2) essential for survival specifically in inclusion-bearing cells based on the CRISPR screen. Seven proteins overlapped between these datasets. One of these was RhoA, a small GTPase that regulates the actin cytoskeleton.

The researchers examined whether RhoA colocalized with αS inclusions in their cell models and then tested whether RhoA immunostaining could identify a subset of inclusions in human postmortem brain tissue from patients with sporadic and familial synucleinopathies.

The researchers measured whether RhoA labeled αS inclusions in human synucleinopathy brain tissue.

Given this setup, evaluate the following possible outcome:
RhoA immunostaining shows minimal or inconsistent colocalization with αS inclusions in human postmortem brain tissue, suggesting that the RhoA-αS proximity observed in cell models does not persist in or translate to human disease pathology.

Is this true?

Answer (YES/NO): NO